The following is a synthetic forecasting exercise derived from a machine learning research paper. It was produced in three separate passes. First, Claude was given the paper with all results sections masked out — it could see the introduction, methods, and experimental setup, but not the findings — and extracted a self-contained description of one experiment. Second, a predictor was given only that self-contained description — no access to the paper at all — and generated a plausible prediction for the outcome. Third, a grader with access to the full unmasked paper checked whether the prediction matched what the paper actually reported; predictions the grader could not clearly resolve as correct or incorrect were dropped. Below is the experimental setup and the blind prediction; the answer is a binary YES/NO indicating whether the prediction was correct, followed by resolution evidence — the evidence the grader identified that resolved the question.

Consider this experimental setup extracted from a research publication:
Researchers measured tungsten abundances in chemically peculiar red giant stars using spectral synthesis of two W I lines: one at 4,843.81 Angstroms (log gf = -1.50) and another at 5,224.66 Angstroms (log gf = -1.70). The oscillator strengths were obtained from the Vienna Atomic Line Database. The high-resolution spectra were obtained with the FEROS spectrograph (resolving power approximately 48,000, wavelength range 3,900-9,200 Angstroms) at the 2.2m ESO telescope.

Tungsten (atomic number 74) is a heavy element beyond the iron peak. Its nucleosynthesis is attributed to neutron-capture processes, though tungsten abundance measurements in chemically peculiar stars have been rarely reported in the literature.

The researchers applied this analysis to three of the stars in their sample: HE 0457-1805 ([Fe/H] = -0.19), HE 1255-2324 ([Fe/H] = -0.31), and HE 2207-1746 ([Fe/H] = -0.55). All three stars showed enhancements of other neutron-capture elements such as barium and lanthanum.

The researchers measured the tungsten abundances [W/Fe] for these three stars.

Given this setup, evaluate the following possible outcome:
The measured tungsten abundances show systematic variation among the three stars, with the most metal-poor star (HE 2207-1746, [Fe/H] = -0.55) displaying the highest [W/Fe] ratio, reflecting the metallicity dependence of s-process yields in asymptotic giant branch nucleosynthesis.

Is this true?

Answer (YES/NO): NO